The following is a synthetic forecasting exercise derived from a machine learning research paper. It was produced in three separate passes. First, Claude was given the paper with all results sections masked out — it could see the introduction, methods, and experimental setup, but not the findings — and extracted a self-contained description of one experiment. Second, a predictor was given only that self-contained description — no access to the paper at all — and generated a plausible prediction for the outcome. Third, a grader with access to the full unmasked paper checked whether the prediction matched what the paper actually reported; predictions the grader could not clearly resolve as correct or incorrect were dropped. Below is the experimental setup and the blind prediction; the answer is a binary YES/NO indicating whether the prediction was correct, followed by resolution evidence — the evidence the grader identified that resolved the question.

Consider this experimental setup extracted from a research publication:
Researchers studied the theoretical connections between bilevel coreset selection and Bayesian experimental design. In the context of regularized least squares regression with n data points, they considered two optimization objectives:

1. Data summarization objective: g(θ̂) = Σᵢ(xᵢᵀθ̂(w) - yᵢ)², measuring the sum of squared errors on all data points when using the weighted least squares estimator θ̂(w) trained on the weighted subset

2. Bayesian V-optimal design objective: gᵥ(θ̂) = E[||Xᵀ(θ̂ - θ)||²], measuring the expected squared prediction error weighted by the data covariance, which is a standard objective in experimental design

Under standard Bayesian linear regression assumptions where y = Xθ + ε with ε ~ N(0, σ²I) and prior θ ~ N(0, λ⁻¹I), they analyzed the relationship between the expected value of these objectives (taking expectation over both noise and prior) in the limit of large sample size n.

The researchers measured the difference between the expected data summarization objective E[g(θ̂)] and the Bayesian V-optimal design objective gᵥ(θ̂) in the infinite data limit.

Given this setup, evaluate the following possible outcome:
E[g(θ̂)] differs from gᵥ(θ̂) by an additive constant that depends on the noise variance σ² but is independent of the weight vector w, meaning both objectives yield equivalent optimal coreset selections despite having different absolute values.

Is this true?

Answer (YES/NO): YES